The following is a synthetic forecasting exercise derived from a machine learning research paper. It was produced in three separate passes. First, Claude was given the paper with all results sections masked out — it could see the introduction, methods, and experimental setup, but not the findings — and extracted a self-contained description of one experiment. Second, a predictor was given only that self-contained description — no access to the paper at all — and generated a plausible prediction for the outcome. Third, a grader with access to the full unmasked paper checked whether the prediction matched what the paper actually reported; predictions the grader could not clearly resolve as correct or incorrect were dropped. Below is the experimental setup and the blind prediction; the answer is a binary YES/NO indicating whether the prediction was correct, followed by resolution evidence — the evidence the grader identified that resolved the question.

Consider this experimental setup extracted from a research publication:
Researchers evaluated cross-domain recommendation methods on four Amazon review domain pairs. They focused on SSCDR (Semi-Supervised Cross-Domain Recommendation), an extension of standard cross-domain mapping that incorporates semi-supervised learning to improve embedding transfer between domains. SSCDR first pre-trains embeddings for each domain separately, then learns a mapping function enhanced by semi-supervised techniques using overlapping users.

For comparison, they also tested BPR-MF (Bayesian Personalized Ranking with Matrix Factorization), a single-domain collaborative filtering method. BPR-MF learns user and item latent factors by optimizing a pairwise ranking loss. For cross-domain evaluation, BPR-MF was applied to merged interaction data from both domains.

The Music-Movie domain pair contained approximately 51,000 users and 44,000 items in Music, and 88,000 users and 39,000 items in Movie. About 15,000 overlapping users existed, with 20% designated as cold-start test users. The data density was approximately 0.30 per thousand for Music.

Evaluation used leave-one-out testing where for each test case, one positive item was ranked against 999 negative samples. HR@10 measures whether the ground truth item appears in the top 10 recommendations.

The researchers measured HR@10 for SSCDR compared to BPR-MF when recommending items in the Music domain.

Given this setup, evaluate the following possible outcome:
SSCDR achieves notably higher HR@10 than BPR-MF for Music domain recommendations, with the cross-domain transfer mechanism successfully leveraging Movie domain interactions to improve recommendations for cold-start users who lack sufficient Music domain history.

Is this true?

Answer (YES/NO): NO